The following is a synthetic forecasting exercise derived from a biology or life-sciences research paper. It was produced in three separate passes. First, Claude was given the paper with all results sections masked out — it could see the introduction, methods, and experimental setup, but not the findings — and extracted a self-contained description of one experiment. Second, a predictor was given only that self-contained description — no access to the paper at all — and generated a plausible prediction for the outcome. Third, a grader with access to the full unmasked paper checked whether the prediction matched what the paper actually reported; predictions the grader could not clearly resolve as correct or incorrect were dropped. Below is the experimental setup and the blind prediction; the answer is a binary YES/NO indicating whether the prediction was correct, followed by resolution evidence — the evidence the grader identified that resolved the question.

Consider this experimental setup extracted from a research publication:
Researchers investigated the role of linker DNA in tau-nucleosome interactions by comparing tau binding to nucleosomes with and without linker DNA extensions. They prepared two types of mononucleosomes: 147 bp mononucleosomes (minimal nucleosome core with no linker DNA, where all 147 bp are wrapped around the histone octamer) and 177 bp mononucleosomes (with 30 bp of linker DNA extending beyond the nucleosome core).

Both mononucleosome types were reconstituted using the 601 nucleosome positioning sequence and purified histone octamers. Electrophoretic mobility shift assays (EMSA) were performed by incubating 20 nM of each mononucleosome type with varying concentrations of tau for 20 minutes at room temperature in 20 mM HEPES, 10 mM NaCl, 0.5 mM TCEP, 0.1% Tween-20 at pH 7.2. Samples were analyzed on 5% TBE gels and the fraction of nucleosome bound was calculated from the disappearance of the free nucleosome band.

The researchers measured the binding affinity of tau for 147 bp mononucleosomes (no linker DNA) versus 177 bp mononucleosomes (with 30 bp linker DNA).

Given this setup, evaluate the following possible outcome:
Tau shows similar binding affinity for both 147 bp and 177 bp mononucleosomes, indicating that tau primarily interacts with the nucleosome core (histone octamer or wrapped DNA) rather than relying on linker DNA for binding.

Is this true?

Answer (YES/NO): YES